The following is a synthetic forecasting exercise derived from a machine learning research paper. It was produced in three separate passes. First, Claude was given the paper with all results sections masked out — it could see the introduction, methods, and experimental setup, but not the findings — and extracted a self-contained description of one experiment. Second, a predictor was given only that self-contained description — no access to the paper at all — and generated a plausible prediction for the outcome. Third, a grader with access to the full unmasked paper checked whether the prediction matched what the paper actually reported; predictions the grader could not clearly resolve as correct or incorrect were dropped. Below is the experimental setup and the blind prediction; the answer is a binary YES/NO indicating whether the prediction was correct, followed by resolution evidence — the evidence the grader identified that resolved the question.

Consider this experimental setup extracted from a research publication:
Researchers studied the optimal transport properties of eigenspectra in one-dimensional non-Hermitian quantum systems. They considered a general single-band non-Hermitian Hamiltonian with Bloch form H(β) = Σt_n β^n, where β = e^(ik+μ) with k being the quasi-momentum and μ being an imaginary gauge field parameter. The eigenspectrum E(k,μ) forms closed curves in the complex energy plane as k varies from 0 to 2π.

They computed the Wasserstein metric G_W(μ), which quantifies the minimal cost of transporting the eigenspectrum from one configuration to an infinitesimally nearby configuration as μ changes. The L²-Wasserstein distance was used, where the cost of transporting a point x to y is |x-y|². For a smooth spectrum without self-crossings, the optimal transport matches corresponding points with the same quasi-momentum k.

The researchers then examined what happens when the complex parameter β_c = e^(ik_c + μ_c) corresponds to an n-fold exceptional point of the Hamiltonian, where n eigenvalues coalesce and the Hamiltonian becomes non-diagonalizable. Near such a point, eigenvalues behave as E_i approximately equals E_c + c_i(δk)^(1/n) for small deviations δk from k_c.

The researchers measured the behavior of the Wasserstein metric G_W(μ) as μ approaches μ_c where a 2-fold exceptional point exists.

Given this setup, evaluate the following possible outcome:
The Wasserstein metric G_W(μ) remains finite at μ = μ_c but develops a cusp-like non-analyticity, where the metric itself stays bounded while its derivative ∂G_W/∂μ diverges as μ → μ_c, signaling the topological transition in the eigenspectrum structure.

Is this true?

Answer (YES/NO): NO